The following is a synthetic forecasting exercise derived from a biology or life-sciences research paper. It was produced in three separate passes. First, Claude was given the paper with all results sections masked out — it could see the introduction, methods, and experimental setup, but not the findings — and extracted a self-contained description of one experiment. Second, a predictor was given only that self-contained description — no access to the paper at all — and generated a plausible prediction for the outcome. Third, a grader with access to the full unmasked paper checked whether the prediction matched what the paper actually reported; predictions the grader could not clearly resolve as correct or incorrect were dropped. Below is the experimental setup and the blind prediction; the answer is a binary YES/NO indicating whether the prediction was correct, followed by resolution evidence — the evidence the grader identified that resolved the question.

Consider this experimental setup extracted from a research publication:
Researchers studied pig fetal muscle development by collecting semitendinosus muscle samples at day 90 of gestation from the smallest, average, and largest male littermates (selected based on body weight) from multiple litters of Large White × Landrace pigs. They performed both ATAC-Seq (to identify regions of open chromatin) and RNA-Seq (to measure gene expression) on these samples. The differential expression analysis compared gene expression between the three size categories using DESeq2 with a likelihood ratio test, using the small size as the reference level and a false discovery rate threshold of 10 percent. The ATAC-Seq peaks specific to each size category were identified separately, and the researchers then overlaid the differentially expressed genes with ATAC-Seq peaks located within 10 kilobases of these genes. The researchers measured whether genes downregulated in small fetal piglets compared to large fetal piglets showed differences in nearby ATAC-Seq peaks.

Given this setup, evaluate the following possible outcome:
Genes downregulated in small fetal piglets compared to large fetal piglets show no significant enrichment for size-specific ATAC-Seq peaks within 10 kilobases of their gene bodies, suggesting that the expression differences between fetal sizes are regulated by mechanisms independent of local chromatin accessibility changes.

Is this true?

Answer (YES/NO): NO